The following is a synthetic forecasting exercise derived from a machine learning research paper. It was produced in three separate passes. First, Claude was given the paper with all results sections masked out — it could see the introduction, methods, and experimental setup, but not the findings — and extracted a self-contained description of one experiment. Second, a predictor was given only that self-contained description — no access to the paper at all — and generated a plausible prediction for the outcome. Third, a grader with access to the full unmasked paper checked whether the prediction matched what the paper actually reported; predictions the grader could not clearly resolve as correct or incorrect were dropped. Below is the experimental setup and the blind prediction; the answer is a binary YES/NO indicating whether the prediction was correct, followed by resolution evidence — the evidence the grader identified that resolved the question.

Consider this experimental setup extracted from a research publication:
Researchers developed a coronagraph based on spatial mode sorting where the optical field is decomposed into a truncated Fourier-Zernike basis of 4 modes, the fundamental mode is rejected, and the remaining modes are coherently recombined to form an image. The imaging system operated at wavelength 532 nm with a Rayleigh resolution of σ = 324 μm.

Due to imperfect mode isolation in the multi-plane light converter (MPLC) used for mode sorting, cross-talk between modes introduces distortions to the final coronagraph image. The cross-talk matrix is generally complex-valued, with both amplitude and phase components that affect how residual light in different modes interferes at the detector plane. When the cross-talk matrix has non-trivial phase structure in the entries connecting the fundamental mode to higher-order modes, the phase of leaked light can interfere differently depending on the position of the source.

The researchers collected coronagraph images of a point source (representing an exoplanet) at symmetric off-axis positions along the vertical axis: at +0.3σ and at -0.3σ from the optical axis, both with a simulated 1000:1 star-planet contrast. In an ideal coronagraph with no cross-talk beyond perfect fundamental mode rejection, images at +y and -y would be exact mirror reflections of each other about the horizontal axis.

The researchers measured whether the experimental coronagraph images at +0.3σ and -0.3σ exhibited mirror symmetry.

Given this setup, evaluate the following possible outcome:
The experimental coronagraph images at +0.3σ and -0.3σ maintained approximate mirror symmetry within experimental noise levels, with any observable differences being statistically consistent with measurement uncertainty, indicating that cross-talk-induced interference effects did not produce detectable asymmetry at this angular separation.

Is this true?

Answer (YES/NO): NO